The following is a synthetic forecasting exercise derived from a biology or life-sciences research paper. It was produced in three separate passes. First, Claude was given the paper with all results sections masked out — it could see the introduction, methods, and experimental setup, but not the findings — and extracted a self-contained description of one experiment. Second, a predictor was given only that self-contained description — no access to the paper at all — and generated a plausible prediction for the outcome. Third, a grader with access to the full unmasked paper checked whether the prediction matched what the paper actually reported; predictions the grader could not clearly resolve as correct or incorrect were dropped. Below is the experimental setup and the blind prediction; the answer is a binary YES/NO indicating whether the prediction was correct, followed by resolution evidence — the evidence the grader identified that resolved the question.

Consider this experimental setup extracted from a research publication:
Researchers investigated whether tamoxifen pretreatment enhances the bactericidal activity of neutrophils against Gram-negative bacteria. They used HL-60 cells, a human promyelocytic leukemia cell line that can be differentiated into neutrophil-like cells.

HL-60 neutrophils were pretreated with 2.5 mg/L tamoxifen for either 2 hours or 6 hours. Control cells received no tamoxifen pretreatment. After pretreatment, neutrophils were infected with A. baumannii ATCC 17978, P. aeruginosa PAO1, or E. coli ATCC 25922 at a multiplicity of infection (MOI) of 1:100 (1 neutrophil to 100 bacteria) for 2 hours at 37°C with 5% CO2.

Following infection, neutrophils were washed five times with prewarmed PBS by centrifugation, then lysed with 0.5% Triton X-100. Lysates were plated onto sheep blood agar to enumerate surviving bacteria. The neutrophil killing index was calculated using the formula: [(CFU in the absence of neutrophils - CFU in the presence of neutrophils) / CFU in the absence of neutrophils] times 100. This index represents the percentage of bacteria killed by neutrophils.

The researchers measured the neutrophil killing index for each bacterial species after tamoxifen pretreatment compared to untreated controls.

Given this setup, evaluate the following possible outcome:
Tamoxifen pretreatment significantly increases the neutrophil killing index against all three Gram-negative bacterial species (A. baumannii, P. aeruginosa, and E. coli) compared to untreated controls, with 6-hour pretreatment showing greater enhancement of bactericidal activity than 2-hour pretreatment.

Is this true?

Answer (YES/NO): NO